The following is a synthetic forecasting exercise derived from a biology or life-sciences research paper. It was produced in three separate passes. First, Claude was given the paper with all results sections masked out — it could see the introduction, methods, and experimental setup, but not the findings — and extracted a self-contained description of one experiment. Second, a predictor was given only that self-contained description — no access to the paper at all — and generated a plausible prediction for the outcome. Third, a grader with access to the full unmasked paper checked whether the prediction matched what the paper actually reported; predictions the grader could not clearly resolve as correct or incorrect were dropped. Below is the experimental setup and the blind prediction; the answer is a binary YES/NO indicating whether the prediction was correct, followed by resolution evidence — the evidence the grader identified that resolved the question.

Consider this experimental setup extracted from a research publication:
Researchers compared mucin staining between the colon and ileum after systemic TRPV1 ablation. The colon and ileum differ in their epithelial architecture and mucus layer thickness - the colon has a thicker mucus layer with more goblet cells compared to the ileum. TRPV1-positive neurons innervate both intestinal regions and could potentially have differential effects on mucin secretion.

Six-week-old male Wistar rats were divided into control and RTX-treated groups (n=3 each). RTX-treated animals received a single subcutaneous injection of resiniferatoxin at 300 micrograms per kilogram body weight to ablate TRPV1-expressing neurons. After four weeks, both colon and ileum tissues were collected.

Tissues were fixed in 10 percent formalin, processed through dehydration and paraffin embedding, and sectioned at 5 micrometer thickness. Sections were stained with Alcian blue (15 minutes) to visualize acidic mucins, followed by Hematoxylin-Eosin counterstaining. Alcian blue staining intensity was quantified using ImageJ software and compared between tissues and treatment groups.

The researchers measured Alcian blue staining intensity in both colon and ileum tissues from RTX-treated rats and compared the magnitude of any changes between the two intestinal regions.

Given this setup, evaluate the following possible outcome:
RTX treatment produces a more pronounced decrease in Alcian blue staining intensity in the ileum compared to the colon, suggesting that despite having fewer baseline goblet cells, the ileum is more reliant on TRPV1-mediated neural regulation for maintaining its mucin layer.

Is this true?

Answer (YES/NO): NO